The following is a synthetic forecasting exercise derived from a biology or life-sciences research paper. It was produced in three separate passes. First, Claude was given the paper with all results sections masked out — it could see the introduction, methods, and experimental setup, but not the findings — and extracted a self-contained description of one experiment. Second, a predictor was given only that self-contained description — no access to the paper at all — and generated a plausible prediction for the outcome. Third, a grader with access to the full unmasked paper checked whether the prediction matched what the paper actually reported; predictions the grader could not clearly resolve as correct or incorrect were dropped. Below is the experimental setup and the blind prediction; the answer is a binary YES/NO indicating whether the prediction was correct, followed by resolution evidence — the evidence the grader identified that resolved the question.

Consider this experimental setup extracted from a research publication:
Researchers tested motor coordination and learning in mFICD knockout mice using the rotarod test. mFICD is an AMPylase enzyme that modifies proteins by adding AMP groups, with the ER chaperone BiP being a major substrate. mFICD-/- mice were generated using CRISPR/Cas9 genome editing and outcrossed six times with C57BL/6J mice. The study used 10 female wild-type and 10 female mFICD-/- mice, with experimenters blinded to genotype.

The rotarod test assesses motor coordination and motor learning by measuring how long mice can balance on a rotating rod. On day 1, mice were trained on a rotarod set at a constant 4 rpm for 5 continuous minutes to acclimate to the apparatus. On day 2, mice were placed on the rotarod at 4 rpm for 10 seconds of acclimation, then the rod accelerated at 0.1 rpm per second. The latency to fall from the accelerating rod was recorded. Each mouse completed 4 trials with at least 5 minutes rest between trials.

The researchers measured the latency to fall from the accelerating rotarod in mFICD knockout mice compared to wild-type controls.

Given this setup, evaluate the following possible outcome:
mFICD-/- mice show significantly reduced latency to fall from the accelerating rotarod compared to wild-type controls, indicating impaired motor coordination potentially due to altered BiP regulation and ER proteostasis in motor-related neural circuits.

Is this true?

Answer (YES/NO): NO